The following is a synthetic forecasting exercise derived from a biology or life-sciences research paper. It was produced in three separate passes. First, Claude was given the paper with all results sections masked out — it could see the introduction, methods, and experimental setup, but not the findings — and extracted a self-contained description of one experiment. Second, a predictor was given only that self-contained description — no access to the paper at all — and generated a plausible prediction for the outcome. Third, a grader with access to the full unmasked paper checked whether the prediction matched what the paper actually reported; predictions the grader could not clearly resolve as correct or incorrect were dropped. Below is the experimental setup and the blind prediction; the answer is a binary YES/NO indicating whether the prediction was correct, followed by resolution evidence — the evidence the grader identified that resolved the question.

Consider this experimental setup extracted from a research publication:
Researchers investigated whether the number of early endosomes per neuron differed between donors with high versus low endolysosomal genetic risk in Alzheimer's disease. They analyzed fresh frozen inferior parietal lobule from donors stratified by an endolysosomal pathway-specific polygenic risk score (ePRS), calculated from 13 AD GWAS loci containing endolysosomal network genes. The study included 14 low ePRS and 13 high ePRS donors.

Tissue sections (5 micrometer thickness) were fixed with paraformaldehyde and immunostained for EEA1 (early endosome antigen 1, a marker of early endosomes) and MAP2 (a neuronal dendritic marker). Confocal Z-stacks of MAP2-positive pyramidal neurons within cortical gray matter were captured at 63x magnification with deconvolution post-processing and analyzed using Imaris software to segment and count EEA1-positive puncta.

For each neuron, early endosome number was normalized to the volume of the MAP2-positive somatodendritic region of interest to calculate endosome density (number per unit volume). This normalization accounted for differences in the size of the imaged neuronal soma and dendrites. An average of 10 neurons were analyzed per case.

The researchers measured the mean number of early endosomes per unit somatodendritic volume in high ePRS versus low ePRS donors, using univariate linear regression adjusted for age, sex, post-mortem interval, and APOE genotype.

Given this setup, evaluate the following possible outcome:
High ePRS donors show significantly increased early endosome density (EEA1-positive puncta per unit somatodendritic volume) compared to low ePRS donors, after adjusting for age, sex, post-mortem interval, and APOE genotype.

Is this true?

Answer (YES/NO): YES